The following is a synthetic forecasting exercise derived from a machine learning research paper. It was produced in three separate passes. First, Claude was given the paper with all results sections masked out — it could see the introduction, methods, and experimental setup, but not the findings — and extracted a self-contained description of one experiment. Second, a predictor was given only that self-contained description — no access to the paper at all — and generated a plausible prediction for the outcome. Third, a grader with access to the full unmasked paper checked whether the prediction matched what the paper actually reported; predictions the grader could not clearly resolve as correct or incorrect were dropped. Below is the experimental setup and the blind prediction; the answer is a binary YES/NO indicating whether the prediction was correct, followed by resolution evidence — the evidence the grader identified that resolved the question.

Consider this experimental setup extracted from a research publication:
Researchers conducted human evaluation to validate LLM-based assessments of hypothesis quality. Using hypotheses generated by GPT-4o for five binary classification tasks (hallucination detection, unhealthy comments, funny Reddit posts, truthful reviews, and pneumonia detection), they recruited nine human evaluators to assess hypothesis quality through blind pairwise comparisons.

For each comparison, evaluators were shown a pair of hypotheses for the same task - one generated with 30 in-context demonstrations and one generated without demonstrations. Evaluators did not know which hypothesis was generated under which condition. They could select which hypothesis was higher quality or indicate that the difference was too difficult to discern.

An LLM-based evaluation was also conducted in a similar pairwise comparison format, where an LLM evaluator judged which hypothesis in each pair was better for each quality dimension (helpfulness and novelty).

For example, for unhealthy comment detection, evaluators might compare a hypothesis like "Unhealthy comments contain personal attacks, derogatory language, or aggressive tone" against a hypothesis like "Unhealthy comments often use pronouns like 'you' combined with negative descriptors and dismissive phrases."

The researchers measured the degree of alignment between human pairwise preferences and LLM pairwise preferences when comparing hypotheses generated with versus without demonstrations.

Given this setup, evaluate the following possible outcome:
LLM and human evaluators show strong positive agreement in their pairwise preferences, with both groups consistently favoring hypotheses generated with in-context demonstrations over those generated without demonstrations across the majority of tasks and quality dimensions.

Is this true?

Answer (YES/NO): NO